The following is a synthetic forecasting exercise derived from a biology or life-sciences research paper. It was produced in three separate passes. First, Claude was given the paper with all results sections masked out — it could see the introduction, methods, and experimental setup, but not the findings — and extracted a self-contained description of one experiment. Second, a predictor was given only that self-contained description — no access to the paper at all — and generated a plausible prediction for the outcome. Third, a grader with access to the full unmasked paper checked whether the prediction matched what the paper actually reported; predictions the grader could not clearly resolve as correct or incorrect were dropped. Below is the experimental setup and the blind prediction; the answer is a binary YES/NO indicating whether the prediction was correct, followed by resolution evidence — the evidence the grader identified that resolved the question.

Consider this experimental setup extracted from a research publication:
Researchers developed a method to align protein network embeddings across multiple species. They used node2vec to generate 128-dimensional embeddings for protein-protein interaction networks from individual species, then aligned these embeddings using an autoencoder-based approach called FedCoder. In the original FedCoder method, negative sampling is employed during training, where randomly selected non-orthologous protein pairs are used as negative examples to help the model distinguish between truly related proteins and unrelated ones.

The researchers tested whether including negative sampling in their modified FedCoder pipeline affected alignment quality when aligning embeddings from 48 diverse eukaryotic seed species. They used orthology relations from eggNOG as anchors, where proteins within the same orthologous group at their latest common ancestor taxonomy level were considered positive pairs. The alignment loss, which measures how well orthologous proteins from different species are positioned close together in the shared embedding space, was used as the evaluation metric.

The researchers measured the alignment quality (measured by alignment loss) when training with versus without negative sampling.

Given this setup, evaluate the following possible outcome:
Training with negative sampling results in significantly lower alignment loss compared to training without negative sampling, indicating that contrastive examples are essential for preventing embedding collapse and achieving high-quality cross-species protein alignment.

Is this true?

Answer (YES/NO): NO